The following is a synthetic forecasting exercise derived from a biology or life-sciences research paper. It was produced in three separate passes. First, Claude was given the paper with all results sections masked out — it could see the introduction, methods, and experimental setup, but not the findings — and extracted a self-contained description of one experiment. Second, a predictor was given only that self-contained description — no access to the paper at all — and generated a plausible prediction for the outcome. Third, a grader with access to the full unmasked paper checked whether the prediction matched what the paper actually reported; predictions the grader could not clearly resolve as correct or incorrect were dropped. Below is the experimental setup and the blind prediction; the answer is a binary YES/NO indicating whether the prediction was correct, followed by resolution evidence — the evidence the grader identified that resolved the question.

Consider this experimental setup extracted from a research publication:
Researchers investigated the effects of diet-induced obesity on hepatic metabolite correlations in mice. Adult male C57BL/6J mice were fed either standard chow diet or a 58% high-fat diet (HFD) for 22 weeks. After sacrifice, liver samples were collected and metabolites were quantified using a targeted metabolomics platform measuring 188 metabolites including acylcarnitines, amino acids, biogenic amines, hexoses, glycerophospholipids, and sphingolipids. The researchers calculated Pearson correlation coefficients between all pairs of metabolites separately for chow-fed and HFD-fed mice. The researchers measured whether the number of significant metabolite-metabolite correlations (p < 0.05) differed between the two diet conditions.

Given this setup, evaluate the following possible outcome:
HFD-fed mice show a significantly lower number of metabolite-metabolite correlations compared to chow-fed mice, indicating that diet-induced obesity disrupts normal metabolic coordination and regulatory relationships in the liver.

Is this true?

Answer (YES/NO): NO